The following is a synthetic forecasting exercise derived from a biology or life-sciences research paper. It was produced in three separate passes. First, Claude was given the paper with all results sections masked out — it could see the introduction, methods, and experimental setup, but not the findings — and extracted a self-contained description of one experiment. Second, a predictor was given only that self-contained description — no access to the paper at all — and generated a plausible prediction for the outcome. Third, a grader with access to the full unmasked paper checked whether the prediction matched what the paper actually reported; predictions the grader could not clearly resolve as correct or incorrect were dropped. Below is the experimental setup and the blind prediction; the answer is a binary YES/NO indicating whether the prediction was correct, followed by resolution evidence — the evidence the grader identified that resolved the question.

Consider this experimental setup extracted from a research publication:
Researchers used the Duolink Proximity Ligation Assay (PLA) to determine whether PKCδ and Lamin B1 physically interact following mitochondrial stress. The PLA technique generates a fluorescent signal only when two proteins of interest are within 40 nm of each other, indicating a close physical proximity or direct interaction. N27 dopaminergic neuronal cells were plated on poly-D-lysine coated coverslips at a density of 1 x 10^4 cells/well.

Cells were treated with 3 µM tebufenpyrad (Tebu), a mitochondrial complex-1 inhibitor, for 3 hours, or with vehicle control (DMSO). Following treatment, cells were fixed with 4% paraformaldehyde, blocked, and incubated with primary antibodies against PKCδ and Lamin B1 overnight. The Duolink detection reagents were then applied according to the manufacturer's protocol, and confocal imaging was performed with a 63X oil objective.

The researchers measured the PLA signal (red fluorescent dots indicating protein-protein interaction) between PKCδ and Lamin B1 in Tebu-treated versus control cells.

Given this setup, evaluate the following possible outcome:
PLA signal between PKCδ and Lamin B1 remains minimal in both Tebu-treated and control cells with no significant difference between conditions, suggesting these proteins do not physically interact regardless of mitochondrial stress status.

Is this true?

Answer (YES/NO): NO